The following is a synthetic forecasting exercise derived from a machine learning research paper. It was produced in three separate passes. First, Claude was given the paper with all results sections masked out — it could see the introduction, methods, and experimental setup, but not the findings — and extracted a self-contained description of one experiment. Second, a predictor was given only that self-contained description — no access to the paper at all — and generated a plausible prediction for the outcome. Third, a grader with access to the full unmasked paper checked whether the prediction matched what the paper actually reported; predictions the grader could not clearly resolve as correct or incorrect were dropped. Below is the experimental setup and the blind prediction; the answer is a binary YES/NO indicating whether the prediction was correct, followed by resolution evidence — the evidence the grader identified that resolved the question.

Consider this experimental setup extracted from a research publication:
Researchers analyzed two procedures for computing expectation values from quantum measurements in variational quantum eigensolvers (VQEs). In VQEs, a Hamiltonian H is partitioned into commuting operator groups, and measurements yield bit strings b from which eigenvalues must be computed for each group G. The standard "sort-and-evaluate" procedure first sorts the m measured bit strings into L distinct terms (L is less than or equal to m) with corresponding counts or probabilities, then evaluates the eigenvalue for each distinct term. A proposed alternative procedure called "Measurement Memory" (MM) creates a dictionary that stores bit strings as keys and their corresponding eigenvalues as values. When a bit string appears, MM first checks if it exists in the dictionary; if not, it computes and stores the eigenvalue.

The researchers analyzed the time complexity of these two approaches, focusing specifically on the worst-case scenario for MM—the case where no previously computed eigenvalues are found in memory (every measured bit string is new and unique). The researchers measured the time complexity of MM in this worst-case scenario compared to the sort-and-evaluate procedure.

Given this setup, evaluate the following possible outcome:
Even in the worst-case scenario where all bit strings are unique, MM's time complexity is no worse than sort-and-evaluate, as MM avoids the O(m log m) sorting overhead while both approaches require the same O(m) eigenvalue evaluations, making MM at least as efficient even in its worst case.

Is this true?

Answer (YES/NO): YES